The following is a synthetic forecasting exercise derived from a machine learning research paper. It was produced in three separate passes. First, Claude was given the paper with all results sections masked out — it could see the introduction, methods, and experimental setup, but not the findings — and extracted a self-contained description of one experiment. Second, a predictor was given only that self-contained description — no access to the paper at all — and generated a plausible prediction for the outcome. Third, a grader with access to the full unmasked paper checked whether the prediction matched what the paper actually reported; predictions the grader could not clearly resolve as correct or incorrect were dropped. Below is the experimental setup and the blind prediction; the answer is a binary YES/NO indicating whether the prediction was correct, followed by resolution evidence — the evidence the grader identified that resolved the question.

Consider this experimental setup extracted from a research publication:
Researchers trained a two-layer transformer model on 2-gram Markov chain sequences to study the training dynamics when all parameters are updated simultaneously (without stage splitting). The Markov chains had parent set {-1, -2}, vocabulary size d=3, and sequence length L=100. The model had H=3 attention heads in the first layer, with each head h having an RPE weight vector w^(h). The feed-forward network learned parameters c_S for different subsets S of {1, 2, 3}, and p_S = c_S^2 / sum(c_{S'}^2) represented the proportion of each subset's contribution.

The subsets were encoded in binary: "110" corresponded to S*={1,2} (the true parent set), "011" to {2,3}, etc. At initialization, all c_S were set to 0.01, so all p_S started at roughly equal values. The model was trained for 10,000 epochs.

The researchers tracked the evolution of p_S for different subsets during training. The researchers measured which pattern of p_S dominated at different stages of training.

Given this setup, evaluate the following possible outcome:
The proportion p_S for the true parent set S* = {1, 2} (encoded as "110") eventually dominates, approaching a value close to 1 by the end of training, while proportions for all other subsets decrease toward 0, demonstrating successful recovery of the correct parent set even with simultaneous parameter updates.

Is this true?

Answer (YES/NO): NO